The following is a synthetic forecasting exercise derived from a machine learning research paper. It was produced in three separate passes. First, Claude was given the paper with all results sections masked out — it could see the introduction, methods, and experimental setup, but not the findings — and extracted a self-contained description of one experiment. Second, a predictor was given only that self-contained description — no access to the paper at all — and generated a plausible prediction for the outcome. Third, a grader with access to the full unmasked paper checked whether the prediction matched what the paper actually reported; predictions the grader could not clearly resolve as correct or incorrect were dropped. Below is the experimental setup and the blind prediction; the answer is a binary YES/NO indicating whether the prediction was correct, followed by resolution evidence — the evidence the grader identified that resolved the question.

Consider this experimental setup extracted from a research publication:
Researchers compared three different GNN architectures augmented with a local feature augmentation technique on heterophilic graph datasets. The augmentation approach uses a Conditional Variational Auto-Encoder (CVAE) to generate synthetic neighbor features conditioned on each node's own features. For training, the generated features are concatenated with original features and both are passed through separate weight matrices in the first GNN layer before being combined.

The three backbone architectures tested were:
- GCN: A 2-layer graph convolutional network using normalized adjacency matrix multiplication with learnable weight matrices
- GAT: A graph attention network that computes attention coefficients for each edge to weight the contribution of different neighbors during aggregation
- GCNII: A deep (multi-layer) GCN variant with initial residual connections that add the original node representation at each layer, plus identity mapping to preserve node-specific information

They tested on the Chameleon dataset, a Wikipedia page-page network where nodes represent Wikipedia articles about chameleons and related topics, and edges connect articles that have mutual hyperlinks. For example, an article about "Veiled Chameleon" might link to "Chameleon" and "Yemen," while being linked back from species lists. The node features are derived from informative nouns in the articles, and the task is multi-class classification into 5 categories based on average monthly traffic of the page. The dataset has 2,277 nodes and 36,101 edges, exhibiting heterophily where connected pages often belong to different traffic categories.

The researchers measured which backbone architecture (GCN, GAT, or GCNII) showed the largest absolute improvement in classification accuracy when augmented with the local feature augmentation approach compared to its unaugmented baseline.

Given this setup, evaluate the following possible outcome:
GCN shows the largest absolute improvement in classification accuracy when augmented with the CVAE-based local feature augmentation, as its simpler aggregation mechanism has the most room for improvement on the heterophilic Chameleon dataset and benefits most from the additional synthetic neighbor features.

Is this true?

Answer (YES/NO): NO